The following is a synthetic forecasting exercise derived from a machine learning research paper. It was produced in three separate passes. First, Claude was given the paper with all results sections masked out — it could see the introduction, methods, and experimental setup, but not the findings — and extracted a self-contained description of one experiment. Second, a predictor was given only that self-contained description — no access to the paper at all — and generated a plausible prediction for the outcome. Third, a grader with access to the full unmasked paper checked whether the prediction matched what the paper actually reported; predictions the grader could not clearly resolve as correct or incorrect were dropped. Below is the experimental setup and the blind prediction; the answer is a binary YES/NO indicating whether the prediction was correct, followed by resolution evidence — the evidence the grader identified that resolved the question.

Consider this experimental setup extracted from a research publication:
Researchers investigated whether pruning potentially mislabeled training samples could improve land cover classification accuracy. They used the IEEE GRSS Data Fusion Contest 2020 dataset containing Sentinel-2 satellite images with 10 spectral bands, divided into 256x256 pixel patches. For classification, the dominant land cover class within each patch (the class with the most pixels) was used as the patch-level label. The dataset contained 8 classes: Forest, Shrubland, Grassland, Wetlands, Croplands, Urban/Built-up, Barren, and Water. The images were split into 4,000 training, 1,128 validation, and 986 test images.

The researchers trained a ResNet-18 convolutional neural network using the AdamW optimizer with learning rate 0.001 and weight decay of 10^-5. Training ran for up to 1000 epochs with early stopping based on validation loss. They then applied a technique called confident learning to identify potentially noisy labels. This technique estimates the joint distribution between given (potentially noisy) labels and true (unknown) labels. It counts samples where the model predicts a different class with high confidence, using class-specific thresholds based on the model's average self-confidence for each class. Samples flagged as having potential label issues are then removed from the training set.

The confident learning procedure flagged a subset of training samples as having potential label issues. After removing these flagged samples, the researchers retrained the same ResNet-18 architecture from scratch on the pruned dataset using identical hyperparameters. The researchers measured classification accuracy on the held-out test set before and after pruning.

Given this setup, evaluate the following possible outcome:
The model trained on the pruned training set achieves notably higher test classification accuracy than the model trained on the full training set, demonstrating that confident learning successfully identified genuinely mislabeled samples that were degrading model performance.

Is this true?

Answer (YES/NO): YES